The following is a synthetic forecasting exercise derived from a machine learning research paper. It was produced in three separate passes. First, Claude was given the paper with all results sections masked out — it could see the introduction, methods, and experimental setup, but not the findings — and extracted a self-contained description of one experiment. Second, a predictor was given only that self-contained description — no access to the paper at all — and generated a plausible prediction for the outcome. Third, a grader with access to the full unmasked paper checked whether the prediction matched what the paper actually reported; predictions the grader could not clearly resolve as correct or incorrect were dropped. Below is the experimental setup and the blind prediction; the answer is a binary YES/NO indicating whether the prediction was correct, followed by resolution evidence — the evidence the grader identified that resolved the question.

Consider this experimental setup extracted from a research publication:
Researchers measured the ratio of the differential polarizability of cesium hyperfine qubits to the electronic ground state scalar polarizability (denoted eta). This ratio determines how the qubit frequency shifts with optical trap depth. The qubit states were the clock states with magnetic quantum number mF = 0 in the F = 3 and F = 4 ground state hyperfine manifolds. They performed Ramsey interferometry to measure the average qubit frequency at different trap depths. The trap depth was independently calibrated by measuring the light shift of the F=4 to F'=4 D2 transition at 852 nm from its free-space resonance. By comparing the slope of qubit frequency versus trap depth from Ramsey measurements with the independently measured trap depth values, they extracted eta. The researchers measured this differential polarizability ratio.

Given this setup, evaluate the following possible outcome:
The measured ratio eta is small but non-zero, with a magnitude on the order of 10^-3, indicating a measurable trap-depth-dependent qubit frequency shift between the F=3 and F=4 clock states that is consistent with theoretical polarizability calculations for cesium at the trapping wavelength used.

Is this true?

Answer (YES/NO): NO